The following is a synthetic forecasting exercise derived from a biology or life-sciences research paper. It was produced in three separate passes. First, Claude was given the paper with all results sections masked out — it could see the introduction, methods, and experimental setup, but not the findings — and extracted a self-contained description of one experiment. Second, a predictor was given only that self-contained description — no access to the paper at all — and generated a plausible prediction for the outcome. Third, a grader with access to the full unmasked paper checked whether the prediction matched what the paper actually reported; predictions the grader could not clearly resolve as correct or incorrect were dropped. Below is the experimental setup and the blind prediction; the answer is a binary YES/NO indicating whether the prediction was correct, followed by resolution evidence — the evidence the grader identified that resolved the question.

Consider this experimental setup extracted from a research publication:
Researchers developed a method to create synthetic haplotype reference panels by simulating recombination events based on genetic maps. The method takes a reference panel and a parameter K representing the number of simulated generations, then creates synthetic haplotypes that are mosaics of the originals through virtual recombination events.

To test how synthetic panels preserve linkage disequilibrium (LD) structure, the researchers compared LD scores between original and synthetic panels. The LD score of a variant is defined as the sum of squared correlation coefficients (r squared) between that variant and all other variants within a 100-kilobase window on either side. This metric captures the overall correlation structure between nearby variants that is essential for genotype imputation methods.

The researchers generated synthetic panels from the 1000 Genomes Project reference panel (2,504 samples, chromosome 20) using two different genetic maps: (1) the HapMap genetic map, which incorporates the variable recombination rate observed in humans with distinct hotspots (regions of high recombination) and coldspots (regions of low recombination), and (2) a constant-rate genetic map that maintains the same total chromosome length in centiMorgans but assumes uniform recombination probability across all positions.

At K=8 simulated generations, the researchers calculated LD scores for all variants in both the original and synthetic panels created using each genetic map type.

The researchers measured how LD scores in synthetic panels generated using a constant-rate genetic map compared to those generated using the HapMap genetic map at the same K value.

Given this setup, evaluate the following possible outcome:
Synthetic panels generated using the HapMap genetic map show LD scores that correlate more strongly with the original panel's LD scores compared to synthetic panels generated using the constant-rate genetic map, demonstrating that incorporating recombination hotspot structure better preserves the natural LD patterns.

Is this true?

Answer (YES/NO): YES